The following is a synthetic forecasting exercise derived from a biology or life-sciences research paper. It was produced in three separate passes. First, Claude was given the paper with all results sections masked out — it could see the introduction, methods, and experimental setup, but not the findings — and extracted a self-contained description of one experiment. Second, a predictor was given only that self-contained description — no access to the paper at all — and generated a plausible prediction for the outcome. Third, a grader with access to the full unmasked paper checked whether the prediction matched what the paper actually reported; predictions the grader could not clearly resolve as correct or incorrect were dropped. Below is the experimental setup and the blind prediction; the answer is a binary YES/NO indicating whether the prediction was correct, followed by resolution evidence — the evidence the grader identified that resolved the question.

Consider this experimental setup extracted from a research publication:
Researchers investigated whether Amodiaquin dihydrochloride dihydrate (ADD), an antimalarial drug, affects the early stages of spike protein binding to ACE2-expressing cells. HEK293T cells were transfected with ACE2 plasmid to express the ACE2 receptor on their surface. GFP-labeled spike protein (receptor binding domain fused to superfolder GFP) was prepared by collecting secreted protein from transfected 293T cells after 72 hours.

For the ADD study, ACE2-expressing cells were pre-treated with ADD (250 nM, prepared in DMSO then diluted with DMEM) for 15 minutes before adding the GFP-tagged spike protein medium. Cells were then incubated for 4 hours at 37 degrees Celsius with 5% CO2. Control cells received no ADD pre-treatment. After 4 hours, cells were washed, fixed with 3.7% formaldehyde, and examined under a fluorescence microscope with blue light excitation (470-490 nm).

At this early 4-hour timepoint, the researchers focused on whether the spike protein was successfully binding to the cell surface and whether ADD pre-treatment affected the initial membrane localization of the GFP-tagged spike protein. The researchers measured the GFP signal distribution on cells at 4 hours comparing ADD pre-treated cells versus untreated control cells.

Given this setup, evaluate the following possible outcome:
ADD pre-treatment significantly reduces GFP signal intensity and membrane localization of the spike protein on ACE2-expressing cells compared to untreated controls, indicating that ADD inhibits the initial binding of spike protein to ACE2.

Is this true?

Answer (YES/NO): NO